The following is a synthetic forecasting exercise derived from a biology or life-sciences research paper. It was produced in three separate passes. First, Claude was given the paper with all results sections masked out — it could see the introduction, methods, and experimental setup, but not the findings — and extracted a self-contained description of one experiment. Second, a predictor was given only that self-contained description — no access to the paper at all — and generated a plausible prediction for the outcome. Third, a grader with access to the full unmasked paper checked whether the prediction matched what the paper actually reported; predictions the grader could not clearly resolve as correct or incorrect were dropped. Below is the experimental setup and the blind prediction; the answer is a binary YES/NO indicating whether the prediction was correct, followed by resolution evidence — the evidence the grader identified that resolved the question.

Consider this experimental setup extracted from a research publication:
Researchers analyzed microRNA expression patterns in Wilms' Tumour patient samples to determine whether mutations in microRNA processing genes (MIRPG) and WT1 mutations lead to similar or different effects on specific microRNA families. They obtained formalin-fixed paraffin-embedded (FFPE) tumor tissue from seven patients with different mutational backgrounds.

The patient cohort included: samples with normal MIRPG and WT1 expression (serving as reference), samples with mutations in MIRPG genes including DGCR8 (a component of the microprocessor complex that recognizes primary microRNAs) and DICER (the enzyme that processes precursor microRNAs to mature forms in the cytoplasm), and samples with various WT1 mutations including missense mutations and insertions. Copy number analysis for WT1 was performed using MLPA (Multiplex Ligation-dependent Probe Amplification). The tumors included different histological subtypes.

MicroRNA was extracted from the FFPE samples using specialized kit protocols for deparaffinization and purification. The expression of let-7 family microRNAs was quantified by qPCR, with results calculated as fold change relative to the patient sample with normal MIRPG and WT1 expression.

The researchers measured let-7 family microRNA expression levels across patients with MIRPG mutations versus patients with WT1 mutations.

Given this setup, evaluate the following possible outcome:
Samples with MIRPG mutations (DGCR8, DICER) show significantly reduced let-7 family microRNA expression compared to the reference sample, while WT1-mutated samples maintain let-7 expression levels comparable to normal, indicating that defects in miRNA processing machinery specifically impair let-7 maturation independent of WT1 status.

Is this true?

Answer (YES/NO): NO